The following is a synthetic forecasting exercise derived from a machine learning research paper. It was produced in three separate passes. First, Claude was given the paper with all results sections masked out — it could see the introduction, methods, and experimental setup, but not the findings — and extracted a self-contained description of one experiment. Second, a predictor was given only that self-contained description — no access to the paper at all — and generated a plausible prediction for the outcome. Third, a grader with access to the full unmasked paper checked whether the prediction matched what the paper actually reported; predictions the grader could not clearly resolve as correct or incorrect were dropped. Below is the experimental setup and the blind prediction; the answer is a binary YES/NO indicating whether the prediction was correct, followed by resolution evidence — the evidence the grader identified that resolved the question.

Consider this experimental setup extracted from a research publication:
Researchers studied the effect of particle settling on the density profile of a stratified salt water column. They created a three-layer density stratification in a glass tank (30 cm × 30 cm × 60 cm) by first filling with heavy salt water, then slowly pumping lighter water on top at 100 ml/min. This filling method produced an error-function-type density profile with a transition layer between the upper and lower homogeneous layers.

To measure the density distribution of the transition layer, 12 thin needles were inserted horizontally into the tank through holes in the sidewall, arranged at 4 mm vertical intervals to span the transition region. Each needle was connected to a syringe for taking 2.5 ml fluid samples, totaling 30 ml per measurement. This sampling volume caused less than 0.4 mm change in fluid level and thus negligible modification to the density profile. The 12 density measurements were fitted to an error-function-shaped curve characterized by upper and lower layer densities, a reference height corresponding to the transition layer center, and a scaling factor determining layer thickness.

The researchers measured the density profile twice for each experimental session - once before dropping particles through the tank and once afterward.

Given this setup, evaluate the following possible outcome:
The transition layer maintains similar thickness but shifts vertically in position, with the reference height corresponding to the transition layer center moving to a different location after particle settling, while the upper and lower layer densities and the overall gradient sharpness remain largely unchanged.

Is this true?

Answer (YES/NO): NO